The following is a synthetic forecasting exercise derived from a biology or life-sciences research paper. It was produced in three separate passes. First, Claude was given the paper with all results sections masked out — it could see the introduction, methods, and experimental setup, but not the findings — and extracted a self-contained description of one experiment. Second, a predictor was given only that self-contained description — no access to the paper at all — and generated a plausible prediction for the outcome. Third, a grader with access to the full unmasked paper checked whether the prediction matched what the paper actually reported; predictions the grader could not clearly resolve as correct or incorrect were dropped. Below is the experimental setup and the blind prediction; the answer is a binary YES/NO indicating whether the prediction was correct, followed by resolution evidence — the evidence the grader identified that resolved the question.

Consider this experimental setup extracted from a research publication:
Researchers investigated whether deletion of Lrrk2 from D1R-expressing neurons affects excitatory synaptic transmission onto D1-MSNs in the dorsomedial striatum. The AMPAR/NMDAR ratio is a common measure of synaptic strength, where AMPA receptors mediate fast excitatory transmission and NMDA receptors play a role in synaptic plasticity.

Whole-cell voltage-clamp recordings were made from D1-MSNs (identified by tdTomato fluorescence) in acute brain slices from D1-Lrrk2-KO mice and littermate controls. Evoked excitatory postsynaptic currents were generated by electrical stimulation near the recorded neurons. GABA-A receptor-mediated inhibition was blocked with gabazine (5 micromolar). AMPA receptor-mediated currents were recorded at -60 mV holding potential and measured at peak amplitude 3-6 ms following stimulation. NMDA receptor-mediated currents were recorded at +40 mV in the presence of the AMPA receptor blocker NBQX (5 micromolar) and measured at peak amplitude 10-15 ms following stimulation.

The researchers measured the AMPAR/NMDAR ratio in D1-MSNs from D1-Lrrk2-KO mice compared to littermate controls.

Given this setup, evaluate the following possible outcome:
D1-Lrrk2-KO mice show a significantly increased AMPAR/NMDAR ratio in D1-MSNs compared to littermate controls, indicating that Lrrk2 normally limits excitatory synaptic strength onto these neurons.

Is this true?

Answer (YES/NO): NO